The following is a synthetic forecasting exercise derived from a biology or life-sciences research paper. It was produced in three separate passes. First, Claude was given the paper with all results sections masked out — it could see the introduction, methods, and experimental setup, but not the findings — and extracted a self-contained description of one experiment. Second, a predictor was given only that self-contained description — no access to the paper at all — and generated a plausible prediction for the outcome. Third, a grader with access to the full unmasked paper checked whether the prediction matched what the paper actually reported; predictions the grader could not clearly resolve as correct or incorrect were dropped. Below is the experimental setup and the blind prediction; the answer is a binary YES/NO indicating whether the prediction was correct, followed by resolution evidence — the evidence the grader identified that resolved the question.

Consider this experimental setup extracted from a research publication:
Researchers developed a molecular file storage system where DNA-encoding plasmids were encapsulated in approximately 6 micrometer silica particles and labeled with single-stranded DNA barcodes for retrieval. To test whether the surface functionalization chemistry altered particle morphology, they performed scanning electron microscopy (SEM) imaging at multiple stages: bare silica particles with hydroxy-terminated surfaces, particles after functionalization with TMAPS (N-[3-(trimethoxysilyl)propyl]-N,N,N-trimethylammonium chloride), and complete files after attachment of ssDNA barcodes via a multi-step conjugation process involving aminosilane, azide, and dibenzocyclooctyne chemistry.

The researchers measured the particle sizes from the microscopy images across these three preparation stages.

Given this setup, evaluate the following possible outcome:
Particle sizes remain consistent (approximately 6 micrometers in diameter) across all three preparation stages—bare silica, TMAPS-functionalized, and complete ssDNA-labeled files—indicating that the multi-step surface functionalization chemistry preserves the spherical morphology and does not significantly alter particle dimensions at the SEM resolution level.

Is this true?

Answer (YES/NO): YES